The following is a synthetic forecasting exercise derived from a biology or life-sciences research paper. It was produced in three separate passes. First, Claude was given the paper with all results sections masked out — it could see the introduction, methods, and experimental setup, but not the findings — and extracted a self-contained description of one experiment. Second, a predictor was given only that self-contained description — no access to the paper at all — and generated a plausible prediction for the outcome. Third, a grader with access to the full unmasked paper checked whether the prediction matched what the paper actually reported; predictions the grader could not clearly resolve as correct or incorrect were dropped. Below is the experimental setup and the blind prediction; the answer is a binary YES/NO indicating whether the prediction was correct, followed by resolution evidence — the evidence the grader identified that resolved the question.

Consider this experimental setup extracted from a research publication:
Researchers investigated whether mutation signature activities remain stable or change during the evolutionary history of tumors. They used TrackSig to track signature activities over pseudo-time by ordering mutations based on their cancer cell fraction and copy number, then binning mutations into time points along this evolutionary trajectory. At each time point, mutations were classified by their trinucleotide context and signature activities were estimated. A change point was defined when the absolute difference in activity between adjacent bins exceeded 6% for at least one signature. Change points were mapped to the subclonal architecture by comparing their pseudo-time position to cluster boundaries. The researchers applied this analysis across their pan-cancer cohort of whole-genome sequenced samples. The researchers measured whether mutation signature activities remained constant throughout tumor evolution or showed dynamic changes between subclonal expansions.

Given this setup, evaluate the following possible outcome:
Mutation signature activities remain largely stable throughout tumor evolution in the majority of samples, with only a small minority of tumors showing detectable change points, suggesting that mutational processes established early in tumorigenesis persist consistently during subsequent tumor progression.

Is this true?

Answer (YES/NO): NO